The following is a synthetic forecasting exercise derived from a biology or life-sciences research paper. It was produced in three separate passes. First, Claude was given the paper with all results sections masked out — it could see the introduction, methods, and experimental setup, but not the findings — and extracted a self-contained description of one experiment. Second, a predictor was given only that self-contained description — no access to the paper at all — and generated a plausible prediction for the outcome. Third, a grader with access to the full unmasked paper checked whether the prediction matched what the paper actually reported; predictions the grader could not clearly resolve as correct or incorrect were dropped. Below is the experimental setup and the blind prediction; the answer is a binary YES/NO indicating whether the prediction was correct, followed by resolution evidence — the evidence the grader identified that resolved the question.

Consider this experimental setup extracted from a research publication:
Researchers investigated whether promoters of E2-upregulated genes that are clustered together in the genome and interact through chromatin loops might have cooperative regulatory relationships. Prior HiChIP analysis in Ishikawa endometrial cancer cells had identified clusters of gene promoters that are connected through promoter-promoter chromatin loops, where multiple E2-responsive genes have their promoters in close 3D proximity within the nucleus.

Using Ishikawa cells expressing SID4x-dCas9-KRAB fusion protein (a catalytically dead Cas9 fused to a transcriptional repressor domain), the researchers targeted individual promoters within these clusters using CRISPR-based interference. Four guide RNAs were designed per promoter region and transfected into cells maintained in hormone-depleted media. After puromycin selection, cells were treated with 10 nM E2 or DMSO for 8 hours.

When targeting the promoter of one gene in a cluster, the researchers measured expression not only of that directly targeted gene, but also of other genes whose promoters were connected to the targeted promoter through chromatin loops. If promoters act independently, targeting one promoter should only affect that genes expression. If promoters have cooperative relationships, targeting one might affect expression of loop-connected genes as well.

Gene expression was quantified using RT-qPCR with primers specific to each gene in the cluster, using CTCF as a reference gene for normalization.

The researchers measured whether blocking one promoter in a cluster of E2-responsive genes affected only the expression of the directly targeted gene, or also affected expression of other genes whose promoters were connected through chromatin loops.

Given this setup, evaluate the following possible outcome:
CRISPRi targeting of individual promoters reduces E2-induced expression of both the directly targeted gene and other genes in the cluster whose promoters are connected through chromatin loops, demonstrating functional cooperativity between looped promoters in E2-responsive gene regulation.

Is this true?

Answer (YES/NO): NO